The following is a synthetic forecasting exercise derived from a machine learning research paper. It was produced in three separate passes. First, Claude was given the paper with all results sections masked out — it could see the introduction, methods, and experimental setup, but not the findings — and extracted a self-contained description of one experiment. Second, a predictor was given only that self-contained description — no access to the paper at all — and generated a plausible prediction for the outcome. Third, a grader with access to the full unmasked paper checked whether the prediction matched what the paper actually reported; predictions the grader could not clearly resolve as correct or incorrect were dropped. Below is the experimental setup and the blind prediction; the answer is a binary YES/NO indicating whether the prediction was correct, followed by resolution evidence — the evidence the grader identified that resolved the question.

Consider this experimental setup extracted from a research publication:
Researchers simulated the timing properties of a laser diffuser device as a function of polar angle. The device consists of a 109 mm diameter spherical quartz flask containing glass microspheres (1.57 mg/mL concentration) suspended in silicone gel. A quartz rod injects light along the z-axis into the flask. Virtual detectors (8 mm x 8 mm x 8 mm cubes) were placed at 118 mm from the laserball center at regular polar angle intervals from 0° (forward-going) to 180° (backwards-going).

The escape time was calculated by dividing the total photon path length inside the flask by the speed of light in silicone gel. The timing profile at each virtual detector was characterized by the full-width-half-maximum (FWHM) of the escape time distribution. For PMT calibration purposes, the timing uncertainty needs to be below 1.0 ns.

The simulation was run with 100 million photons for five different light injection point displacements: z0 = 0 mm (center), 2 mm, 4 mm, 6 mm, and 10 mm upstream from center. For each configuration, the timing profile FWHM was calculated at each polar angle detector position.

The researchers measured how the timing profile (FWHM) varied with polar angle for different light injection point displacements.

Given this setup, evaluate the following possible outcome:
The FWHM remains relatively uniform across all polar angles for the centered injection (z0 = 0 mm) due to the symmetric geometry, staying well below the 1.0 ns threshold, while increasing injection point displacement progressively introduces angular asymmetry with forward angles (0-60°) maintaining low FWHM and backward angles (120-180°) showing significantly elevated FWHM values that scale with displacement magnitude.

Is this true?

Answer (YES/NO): NO